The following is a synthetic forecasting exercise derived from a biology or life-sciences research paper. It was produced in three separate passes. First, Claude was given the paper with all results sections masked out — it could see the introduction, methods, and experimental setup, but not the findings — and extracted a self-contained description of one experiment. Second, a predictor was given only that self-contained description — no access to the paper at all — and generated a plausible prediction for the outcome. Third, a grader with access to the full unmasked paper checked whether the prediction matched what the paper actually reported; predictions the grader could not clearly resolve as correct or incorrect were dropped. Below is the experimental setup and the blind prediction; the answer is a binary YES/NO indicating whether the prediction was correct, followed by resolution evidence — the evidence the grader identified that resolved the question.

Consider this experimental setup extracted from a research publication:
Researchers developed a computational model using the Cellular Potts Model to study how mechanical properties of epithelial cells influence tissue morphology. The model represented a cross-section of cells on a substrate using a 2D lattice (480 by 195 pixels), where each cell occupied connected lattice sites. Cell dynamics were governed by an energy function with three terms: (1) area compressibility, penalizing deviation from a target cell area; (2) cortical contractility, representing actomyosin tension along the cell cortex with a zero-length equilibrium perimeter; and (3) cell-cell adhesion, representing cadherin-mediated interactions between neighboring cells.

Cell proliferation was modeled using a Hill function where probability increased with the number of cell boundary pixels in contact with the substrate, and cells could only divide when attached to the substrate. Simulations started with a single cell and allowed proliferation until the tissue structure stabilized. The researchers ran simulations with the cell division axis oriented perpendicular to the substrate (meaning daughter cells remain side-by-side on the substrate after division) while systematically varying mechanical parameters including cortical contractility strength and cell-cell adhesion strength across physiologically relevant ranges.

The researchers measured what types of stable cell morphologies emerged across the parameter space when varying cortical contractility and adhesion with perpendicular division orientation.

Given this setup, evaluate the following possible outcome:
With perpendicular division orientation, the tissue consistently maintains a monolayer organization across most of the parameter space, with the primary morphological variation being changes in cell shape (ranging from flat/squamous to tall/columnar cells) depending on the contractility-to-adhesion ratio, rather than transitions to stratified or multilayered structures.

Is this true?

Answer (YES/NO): NO